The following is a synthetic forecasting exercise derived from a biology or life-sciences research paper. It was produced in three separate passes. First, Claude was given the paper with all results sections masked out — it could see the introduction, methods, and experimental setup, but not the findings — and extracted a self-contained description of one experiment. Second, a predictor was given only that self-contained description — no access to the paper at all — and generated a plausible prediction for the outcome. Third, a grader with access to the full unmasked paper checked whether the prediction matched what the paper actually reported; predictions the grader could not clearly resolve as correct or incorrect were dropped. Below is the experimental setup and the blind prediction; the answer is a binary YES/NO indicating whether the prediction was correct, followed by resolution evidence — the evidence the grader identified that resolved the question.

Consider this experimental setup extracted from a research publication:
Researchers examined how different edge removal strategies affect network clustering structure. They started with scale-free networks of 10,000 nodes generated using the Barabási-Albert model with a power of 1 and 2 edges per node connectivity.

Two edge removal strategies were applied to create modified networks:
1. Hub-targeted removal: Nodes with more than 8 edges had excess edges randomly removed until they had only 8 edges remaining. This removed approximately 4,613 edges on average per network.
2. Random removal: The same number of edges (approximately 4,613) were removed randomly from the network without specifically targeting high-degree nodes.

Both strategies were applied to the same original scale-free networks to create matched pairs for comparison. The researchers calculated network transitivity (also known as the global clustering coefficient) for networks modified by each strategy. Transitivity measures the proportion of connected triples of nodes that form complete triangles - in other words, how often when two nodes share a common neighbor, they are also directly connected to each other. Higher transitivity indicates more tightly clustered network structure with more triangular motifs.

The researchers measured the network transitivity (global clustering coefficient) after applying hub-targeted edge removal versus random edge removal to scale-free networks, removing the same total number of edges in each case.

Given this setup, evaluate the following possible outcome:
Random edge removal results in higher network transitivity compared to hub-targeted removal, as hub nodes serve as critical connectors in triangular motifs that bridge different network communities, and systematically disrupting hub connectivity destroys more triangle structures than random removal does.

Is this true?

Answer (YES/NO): YES